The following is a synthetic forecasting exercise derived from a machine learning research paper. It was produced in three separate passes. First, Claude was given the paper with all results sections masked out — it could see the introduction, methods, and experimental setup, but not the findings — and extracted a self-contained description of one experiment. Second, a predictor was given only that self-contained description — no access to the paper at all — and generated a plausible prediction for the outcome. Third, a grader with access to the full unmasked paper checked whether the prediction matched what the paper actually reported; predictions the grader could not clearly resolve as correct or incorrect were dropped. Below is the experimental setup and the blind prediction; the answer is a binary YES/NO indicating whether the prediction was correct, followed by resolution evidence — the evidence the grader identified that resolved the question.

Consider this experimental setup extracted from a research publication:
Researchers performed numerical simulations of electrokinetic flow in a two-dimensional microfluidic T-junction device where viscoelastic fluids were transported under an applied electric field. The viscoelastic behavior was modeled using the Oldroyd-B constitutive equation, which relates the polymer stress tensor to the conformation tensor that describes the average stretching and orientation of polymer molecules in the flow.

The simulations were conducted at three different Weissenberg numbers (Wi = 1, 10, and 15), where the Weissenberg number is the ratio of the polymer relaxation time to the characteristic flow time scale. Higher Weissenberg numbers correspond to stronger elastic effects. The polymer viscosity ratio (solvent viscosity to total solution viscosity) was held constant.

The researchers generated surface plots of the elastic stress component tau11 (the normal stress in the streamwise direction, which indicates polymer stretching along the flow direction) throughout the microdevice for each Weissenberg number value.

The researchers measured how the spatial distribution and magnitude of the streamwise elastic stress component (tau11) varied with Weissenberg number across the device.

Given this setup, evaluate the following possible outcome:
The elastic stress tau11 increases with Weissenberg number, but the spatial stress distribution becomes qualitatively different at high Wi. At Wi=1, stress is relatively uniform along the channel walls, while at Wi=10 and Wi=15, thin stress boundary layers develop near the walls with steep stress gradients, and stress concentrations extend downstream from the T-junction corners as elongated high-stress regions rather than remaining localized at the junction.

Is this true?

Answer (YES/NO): NO